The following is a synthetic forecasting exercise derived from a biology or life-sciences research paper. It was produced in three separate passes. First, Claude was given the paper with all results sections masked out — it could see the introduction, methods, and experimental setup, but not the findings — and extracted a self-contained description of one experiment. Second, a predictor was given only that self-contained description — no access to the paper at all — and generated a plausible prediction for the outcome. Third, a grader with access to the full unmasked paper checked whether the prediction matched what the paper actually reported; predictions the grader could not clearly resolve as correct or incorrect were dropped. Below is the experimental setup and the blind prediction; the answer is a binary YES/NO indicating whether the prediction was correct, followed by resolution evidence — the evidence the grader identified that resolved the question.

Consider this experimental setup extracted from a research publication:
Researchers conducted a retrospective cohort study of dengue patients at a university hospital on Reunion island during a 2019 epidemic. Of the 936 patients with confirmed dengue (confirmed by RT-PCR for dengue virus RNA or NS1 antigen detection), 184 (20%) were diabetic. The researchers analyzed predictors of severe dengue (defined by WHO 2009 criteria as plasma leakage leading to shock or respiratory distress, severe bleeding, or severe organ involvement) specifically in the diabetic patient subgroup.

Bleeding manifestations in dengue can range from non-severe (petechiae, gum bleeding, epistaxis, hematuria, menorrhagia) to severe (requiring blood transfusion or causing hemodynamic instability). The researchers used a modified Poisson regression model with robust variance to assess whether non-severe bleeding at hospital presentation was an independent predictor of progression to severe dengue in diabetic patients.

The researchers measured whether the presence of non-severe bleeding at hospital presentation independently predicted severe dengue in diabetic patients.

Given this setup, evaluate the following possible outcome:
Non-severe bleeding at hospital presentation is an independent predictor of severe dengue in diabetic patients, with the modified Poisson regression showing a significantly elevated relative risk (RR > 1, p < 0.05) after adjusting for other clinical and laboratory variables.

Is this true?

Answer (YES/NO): YES